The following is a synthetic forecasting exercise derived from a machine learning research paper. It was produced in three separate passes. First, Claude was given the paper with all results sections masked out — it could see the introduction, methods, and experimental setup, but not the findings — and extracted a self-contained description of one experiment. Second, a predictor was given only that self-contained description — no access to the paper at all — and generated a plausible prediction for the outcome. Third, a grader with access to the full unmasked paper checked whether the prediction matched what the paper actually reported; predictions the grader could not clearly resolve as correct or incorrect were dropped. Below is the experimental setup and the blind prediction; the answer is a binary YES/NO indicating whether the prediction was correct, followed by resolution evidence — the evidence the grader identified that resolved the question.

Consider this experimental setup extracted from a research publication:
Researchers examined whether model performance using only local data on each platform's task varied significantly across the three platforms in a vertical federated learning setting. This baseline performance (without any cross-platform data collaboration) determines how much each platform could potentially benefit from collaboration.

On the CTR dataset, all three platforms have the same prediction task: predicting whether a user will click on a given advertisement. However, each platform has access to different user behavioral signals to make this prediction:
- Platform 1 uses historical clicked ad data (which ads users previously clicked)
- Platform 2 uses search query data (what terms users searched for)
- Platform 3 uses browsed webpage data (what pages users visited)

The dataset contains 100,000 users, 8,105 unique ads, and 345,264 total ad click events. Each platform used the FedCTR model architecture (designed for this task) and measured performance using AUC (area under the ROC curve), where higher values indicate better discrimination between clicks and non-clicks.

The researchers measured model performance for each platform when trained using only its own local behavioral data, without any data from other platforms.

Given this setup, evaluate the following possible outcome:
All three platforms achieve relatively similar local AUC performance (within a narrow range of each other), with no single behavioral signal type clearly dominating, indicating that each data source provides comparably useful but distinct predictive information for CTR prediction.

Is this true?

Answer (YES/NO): NO